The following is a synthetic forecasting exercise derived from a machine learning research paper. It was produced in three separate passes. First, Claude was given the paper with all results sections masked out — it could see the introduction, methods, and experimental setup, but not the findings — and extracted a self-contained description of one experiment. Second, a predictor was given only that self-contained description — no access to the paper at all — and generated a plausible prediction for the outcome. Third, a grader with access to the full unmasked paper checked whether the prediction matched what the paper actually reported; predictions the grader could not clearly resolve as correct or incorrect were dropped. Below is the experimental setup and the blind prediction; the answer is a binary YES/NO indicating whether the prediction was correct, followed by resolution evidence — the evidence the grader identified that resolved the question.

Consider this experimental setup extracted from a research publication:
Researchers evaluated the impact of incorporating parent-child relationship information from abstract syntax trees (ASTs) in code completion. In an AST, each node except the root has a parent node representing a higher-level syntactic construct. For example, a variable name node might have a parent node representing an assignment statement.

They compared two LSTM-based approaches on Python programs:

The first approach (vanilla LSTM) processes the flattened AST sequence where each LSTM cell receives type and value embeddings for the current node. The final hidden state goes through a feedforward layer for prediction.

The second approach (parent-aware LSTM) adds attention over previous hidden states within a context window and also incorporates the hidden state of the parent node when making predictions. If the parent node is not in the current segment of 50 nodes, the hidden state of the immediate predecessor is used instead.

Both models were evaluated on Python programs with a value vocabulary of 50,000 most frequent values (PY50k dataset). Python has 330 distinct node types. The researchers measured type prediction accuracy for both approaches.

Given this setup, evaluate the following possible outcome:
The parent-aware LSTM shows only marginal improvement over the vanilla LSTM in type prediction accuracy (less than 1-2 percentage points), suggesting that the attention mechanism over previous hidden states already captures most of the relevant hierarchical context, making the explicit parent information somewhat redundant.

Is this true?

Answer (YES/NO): NO